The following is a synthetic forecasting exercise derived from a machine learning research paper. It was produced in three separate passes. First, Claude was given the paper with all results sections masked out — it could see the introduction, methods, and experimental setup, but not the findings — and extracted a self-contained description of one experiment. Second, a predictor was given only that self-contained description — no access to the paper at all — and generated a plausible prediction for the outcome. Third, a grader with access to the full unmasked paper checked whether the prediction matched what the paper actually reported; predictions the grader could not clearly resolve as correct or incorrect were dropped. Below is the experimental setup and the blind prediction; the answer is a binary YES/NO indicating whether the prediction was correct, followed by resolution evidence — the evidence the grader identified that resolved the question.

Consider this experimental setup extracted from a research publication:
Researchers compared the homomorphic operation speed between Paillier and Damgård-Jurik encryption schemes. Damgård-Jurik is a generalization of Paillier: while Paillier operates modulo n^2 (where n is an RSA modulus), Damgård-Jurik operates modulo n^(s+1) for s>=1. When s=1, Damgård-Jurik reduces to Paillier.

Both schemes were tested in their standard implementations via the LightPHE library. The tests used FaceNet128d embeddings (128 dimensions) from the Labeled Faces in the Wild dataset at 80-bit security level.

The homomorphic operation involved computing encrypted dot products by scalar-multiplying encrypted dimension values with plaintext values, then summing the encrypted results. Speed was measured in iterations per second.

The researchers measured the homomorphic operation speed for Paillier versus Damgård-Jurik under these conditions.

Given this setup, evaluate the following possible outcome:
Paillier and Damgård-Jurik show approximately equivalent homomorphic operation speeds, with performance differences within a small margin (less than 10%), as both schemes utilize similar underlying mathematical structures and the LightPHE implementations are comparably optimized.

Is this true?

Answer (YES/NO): NO